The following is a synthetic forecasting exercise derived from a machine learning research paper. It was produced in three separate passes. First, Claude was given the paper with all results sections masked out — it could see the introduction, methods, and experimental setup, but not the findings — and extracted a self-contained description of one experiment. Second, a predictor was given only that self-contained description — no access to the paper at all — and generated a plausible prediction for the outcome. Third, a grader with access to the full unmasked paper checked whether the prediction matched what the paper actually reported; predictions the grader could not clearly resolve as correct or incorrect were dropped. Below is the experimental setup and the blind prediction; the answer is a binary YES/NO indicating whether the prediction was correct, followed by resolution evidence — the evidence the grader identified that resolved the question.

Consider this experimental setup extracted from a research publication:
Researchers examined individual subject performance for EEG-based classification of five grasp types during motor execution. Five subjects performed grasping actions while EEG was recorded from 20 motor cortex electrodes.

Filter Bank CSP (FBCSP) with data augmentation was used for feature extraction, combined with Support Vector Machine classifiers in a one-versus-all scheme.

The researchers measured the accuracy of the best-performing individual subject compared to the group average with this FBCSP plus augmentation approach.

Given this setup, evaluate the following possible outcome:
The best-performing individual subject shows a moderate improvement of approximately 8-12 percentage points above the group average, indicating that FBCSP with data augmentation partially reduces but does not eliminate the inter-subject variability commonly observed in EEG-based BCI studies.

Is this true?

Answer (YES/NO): YES